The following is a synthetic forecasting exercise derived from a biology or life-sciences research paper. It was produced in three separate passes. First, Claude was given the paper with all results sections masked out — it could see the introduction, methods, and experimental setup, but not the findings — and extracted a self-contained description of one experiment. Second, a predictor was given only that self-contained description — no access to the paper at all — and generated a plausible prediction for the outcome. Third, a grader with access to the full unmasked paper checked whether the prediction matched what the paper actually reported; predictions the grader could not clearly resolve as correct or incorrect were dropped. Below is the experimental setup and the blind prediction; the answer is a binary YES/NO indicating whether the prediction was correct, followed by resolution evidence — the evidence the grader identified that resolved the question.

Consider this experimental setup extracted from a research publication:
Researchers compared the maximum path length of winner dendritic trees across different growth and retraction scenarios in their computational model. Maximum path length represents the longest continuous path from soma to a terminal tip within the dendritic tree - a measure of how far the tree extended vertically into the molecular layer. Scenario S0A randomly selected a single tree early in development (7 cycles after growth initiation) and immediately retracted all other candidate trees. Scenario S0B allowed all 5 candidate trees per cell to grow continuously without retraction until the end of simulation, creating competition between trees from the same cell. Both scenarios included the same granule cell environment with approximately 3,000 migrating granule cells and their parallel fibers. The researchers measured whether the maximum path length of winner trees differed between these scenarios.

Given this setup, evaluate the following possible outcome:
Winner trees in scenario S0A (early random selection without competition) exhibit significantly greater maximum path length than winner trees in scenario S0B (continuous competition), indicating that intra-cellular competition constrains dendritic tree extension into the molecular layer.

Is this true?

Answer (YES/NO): YES